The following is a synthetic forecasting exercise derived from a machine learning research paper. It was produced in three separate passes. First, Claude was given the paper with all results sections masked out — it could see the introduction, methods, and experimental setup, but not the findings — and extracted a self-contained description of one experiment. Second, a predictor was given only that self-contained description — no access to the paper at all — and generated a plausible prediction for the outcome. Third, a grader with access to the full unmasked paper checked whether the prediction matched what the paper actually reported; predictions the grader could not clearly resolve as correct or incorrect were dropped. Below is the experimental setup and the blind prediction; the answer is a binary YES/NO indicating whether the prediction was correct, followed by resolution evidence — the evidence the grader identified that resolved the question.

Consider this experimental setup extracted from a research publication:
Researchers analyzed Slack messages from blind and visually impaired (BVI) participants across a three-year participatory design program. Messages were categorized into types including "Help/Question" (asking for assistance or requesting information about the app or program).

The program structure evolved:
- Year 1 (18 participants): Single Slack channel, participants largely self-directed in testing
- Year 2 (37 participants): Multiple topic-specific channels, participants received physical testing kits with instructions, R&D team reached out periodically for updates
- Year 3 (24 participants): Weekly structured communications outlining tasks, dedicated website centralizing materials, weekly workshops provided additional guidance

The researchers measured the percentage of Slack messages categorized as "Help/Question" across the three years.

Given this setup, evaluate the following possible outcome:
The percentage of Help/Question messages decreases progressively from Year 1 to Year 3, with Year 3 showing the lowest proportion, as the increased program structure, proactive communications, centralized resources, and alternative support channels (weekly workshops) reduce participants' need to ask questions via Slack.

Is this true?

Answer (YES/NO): NO